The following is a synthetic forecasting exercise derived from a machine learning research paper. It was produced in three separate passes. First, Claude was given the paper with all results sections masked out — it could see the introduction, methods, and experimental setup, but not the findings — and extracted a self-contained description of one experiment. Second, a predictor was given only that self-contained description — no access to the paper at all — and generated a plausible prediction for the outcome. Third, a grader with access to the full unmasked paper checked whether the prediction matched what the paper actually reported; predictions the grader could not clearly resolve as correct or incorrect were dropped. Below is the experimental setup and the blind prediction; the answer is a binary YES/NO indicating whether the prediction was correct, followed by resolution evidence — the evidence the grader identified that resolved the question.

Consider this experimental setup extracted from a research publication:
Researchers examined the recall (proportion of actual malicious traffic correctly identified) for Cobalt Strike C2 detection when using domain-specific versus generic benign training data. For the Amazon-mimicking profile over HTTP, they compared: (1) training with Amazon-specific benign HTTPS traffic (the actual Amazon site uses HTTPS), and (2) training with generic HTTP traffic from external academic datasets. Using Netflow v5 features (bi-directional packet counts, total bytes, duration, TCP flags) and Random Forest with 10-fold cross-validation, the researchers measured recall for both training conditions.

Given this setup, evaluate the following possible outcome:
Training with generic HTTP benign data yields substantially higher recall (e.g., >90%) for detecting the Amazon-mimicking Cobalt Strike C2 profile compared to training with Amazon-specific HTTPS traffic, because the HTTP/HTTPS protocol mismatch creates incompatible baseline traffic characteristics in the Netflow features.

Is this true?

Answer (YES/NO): NO